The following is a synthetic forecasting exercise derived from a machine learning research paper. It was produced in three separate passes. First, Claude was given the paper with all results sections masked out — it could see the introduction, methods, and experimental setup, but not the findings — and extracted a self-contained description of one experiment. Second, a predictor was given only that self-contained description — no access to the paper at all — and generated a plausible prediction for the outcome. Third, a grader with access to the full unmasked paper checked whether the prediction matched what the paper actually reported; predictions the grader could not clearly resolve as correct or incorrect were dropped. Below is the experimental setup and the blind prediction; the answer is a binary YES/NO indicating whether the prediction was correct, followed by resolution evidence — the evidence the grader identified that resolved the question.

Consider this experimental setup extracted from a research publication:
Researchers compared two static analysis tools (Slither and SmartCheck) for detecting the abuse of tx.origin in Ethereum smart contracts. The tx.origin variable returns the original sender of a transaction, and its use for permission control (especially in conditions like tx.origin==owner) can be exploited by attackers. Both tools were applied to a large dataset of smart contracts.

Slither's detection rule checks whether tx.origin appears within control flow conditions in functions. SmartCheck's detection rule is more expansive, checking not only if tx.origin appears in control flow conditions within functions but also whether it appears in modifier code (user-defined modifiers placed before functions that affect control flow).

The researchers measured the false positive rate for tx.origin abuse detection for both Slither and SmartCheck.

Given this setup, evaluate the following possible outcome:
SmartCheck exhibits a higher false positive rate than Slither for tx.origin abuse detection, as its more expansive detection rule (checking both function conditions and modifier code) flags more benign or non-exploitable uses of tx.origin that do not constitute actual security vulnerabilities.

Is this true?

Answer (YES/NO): YES